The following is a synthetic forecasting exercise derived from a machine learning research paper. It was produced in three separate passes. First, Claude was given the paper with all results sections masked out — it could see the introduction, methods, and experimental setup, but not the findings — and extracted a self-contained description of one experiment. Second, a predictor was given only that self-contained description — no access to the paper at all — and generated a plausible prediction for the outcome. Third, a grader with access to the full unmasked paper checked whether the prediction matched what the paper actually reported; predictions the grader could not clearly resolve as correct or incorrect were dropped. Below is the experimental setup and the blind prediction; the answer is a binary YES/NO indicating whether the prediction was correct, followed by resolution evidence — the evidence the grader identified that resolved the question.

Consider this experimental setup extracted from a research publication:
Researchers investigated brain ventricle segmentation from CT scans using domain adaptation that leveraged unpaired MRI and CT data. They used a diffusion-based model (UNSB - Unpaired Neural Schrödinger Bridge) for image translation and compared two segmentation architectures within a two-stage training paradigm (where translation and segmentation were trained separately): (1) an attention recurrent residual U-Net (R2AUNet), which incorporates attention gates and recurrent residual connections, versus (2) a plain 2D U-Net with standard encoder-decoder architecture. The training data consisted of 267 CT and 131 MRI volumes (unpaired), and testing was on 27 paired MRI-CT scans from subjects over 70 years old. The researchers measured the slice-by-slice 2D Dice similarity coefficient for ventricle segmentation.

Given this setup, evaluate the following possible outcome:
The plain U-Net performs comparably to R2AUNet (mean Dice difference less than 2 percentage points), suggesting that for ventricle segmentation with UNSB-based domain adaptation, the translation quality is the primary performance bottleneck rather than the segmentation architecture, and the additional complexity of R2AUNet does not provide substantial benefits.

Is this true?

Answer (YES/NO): NO